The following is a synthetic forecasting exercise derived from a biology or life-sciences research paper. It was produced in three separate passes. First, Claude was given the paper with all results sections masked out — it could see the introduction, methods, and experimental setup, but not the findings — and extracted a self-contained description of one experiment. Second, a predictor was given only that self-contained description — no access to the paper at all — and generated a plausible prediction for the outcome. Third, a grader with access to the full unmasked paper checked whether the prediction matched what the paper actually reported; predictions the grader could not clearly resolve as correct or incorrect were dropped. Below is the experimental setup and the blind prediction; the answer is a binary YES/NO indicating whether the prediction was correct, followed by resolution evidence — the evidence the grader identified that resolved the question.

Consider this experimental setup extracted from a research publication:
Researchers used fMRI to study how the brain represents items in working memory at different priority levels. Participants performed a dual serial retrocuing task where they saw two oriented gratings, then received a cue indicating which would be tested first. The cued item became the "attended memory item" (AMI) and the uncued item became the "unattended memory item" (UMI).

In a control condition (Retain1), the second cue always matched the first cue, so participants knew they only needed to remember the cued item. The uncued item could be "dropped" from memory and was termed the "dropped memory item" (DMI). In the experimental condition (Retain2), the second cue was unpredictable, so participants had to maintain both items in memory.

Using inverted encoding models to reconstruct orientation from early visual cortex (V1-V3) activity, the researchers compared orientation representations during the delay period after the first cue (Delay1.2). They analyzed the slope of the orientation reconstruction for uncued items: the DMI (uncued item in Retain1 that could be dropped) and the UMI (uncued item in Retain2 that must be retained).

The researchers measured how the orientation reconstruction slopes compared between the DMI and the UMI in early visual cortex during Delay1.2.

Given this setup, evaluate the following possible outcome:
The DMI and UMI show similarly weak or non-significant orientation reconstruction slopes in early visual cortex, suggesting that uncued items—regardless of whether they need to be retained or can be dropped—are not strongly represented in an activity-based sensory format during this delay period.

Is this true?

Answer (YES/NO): NO